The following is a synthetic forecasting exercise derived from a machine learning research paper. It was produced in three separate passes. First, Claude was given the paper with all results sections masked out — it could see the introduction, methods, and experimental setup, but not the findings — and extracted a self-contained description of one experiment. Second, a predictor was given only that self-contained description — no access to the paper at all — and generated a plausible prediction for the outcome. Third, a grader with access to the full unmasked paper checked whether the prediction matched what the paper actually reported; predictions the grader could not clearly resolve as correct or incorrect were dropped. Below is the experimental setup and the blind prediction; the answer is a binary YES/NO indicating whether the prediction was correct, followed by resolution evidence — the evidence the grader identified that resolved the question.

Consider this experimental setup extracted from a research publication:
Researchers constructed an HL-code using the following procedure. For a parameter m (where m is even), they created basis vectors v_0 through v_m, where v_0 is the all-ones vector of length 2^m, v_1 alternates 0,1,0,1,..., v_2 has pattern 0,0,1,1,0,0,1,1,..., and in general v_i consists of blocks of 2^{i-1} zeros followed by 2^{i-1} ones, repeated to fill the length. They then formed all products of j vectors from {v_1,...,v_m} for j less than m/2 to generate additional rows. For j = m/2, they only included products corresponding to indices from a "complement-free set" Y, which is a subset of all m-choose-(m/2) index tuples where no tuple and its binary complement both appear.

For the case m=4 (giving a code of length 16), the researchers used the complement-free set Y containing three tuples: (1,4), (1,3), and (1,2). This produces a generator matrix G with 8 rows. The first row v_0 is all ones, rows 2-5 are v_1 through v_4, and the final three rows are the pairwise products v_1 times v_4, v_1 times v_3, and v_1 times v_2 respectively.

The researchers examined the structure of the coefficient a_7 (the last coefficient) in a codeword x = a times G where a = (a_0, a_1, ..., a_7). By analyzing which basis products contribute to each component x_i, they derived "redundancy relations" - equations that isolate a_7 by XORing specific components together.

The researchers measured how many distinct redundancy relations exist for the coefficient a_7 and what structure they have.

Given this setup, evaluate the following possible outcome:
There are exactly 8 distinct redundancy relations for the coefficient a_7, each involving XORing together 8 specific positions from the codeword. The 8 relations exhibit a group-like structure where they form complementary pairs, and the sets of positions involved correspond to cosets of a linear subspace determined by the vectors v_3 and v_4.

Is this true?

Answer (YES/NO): NO